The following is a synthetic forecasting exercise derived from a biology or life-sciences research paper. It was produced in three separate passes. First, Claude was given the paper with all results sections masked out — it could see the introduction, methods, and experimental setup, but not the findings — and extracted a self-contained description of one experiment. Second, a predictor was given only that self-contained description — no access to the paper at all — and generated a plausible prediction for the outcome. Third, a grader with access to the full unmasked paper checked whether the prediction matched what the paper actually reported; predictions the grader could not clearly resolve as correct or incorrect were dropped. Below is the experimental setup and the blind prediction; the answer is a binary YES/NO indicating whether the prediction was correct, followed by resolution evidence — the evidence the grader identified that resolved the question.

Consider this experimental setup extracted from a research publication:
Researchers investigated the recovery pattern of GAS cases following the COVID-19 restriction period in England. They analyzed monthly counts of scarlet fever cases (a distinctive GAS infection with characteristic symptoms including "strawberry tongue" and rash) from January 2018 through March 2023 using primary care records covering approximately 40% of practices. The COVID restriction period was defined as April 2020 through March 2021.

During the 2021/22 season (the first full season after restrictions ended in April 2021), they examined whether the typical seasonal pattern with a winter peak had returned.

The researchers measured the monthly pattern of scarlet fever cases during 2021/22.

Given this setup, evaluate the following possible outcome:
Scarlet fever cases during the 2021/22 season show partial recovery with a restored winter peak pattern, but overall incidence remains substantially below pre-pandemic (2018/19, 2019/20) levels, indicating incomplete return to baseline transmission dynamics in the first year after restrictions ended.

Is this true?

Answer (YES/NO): NO